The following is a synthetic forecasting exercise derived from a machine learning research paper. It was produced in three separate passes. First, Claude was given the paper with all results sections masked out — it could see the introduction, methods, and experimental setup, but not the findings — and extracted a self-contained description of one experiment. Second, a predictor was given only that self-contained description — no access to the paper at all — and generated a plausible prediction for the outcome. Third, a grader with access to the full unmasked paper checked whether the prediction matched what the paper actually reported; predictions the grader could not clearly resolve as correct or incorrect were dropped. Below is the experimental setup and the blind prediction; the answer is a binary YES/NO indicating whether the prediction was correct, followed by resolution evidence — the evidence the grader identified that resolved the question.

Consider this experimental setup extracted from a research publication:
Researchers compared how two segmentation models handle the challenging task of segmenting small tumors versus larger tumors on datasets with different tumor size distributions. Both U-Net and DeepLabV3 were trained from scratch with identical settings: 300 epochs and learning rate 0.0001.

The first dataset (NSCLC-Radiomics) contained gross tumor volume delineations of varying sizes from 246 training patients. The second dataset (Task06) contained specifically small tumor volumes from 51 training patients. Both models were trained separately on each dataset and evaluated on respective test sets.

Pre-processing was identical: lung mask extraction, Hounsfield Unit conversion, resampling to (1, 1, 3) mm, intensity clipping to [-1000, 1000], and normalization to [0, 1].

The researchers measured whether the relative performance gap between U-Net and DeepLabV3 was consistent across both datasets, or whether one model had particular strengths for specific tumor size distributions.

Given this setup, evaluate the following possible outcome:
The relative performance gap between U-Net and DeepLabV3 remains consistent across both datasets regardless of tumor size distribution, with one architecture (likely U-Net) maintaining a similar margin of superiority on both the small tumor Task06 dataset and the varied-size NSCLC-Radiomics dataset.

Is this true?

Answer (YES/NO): NO